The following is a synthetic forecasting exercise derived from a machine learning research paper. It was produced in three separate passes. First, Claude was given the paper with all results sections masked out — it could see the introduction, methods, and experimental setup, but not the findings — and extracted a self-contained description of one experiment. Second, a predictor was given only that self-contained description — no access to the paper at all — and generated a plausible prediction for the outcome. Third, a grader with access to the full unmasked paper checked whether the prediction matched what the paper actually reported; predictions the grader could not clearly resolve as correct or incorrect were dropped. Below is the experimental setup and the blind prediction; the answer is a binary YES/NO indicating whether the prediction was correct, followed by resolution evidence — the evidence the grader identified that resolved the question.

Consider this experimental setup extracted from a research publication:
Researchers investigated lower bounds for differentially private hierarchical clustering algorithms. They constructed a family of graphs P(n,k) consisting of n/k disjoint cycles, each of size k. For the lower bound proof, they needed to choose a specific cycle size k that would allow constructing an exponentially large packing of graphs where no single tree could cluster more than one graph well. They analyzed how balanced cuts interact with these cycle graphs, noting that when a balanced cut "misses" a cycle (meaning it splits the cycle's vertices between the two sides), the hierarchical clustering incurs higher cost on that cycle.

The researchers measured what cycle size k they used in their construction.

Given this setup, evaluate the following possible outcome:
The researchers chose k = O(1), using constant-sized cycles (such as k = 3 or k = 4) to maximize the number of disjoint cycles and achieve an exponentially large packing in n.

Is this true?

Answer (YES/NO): YES